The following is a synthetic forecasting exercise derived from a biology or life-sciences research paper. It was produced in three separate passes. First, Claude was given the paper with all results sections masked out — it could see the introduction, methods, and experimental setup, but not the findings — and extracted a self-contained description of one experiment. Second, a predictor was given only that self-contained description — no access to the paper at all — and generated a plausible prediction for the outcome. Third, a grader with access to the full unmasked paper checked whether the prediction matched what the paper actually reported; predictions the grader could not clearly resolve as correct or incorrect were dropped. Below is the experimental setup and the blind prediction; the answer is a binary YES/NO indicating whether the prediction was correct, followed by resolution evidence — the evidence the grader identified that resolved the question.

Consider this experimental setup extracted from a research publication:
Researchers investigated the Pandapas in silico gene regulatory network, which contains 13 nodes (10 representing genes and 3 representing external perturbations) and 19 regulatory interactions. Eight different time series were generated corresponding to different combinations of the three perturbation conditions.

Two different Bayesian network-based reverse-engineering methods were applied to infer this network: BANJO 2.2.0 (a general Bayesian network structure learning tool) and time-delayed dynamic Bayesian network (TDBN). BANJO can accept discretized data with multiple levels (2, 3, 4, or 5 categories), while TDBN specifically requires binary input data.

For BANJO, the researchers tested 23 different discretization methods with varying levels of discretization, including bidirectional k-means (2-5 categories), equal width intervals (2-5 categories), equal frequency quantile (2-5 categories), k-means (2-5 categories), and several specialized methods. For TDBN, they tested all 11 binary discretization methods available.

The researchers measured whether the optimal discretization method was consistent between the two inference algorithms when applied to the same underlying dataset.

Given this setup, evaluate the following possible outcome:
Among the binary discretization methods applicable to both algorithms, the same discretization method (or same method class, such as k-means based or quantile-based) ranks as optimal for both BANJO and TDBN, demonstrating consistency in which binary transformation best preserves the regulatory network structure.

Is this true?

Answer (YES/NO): YES